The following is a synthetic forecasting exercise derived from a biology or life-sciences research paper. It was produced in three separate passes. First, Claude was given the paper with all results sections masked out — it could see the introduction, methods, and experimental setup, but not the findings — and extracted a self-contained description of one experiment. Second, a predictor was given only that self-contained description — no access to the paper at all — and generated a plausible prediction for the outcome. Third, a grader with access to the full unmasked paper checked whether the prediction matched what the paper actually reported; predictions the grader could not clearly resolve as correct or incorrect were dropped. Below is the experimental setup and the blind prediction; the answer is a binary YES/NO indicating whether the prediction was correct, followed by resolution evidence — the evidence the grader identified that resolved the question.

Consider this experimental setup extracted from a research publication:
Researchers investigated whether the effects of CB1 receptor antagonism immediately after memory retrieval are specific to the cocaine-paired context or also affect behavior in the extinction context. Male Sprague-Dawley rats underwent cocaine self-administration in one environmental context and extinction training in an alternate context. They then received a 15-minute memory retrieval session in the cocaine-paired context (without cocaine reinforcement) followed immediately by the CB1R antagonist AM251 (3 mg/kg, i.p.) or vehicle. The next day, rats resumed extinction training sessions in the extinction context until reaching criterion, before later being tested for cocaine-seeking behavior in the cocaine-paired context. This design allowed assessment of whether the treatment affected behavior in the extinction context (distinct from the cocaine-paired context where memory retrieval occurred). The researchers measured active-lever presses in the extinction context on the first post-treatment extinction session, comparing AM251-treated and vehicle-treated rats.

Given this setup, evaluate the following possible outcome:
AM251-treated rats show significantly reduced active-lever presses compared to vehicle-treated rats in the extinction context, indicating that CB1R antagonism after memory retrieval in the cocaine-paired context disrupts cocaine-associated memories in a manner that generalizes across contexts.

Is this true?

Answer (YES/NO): NO